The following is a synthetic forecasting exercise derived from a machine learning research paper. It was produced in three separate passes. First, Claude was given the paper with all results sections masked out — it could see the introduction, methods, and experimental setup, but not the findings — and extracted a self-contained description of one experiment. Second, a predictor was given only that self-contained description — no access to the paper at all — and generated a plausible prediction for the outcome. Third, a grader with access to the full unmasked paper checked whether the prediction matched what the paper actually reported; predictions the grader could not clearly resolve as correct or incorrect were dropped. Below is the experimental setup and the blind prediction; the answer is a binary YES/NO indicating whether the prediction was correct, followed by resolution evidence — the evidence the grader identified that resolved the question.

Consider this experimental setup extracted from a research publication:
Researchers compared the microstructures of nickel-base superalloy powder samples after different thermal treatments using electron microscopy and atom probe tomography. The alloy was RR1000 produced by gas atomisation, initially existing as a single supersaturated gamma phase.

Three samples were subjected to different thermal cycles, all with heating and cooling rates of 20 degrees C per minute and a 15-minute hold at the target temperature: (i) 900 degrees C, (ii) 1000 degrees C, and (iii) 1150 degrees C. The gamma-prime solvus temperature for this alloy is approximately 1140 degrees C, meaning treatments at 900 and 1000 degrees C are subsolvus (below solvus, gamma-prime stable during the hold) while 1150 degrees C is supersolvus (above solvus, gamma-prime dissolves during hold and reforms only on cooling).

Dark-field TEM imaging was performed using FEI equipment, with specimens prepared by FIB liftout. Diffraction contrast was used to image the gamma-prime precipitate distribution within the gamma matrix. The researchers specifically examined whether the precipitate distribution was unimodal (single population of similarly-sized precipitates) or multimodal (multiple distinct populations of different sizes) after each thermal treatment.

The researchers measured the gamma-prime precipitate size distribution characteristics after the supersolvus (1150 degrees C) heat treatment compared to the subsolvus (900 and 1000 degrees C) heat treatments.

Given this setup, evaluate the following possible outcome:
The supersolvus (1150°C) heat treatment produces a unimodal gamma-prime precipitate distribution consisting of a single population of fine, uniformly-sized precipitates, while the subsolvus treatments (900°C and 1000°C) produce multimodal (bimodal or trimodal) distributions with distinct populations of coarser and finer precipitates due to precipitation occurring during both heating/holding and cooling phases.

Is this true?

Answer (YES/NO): NO